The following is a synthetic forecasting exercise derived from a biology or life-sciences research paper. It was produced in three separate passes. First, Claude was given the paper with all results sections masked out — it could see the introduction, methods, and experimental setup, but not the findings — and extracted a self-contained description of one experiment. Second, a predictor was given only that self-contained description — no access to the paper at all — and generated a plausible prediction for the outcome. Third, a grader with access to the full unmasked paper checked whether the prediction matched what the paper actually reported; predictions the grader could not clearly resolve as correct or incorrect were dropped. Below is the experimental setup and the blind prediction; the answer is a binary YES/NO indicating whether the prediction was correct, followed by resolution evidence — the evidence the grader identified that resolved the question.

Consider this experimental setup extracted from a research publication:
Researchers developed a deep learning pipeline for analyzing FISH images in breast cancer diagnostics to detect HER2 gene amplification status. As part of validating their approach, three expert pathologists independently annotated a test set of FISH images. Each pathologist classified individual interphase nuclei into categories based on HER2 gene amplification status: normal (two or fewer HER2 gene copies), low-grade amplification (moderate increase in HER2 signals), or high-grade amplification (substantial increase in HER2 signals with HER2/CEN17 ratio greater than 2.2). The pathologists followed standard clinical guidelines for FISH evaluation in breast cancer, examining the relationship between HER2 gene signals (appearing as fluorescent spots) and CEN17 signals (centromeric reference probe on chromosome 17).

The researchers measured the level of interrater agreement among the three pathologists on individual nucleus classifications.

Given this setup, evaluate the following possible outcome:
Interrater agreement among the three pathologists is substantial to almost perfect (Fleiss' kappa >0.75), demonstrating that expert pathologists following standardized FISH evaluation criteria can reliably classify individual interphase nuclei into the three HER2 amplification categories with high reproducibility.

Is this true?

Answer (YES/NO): NO